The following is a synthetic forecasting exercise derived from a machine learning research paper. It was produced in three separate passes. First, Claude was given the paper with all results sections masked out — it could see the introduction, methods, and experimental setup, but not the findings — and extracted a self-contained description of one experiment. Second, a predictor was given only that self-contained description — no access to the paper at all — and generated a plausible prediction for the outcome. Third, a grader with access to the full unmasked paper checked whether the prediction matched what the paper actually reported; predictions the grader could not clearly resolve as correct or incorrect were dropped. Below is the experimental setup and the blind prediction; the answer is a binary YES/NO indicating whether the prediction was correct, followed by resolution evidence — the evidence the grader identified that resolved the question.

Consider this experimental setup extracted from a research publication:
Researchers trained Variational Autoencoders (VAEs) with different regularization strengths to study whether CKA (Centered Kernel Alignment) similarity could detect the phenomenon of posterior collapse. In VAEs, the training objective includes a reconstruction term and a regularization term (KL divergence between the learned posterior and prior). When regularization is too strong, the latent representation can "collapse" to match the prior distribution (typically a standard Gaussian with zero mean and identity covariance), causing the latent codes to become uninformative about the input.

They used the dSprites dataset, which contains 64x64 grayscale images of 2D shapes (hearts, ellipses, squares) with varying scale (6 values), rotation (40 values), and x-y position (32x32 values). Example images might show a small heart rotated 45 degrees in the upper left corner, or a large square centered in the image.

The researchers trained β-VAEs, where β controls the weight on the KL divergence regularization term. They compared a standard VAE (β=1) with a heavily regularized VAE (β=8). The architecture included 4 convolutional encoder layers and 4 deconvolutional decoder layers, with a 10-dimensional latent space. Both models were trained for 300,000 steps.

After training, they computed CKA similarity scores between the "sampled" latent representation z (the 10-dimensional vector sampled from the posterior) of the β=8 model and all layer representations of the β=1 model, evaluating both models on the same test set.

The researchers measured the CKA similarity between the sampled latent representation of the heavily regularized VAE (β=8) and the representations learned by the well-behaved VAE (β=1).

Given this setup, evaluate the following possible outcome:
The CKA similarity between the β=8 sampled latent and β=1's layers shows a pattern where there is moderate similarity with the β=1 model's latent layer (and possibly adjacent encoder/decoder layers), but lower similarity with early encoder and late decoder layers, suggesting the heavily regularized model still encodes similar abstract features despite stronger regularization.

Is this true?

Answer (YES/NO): NO